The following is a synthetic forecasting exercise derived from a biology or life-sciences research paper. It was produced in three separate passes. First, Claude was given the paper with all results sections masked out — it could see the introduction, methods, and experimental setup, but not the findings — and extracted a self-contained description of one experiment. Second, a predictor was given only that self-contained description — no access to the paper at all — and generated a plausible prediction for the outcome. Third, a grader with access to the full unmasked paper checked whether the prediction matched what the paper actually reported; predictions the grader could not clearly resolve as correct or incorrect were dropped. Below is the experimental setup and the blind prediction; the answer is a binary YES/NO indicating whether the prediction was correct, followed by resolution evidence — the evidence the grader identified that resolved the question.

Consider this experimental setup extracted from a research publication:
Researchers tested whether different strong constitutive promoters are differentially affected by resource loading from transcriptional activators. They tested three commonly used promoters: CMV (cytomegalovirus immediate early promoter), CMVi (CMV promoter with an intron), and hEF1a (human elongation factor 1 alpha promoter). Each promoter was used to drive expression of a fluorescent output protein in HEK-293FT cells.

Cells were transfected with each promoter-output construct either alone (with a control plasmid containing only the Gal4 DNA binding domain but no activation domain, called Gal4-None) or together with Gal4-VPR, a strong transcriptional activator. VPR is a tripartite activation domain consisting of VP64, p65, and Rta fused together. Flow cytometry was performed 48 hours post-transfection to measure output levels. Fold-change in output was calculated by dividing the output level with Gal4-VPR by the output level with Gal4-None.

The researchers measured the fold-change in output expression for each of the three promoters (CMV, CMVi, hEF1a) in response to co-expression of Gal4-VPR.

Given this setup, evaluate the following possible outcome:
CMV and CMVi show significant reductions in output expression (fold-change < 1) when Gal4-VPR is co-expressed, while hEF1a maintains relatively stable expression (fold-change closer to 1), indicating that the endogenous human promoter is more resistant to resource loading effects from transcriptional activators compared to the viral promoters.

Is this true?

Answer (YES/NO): YES